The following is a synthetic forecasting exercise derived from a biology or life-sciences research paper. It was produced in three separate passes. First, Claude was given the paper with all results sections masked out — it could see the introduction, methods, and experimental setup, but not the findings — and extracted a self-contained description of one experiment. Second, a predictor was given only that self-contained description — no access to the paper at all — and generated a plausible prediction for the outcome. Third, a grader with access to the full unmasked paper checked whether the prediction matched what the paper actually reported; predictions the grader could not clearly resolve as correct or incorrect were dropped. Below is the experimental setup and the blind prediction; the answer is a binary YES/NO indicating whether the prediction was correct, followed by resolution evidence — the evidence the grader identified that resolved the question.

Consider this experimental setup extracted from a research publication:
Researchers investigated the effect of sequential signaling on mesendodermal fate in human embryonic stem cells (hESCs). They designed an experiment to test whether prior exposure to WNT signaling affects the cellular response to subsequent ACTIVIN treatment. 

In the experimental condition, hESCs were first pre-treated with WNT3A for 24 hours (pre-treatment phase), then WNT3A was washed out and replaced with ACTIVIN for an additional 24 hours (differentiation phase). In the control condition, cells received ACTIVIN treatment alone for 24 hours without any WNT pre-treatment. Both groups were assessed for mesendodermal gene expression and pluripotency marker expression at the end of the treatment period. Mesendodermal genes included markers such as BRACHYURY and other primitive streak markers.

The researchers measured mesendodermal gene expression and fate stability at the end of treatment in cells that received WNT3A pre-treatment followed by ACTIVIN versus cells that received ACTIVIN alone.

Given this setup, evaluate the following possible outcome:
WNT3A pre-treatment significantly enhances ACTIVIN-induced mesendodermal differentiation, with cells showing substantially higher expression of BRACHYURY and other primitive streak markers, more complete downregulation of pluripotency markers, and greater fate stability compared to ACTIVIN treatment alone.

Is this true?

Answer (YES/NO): NO